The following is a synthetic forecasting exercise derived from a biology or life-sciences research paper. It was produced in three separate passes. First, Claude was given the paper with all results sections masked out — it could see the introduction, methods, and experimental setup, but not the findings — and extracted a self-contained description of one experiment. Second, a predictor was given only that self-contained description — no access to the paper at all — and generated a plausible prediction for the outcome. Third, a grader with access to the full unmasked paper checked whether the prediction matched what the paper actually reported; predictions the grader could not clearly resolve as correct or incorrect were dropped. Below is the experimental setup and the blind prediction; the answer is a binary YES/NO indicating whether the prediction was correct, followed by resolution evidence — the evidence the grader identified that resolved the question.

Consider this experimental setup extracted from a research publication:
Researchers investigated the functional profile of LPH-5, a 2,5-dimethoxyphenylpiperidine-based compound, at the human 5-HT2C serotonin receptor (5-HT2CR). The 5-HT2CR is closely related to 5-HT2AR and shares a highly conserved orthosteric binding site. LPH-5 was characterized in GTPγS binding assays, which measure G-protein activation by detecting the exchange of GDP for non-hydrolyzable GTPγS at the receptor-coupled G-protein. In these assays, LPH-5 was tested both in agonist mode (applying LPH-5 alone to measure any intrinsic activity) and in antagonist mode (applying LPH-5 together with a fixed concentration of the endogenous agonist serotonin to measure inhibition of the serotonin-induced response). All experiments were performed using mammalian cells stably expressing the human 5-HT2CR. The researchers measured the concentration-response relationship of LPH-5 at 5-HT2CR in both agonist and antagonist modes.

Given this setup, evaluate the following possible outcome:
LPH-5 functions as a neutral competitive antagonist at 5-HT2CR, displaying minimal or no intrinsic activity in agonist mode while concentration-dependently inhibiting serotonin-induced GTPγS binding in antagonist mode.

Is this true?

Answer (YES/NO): NO